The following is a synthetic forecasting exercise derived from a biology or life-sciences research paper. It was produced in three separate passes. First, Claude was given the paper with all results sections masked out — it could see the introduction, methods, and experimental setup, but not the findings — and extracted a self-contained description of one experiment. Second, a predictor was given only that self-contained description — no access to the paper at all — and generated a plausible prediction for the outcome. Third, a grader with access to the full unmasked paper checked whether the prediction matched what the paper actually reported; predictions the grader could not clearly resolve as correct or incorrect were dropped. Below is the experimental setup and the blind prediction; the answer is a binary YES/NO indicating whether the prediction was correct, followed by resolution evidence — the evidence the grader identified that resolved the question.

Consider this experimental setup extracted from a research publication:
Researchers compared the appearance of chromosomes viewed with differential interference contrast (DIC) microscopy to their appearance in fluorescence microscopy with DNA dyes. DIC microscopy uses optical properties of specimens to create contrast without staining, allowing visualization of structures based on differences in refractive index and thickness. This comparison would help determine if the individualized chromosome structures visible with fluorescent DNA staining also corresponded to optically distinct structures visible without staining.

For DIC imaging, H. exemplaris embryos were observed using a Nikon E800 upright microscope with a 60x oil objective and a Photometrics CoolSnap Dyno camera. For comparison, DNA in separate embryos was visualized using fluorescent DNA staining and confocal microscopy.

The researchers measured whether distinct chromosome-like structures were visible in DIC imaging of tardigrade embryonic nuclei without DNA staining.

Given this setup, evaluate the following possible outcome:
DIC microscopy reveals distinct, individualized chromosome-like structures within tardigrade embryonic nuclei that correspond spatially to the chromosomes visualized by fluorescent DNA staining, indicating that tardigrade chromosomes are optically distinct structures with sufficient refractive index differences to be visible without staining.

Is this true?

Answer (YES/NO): YES